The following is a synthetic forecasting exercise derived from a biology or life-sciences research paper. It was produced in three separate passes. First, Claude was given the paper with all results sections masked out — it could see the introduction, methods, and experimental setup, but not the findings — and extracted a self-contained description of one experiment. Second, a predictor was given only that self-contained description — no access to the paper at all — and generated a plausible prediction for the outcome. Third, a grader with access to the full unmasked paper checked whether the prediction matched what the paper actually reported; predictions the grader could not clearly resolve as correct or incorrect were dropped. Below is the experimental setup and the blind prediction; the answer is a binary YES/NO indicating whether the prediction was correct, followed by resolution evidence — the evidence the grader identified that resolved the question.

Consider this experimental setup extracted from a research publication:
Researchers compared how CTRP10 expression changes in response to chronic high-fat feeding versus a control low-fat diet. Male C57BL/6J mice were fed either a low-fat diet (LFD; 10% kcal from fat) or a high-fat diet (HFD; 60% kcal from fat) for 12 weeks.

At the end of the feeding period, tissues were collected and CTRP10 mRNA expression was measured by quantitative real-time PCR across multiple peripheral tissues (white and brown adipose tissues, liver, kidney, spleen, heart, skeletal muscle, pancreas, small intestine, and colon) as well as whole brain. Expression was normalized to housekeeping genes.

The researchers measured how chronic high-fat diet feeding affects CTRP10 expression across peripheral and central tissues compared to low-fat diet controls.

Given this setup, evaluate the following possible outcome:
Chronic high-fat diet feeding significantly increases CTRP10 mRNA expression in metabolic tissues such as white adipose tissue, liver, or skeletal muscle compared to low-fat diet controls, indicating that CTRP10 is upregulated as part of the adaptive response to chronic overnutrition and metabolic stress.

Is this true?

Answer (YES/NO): NO